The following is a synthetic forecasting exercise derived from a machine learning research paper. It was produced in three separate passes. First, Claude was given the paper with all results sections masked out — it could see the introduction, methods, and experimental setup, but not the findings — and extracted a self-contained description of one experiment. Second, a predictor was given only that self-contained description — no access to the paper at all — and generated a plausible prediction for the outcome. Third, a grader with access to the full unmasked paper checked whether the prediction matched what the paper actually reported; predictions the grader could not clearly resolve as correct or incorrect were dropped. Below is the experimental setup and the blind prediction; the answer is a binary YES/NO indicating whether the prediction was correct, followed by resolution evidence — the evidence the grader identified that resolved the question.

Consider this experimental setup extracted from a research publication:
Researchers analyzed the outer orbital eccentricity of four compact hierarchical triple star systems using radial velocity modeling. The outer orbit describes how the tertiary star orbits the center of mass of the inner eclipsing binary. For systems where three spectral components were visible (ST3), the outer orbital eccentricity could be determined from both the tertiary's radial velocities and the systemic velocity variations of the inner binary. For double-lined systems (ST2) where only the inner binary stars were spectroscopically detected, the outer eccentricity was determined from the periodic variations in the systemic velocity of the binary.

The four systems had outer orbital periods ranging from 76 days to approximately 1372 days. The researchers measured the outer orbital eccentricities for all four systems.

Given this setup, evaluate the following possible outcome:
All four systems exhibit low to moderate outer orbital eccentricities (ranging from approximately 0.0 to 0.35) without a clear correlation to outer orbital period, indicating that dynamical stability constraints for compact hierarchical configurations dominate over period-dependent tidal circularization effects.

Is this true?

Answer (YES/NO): YES